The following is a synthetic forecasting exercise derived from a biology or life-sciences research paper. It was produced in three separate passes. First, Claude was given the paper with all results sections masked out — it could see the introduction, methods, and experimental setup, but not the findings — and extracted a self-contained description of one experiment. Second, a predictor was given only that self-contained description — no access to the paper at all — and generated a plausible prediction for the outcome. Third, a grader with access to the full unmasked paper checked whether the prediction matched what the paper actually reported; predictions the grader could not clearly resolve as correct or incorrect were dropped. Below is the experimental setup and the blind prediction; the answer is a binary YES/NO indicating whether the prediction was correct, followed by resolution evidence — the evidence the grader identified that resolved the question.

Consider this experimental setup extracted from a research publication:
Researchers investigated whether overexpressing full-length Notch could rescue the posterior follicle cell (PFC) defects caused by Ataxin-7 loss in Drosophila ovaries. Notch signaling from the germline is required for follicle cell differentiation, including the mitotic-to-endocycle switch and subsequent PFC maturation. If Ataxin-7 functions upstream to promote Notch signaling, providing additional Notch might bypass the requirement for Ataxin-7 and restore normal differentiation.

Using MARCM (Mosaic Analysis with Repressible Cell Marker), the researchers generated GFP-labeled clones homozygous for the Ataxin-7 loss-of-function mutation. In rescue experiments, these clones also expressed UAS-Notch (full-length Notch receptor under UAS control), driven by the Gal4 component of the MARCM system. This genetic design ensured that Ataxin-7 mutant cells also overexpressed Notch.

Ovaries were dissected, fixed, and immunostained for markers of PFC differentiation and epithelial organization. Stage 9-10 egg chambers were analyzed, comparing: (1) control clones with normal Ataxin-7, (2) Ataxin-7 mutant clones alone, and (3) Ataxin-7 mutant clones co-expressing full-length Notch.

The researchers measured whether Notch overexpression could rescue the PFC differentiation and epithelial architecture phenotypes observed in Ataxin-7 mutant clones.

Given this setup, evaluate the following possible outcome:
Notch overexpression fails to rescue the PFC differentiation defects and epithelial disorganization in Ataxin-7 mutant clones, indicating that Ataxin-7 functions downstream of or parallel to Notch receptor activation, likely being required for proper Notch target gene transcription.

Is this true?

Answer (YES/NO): NO